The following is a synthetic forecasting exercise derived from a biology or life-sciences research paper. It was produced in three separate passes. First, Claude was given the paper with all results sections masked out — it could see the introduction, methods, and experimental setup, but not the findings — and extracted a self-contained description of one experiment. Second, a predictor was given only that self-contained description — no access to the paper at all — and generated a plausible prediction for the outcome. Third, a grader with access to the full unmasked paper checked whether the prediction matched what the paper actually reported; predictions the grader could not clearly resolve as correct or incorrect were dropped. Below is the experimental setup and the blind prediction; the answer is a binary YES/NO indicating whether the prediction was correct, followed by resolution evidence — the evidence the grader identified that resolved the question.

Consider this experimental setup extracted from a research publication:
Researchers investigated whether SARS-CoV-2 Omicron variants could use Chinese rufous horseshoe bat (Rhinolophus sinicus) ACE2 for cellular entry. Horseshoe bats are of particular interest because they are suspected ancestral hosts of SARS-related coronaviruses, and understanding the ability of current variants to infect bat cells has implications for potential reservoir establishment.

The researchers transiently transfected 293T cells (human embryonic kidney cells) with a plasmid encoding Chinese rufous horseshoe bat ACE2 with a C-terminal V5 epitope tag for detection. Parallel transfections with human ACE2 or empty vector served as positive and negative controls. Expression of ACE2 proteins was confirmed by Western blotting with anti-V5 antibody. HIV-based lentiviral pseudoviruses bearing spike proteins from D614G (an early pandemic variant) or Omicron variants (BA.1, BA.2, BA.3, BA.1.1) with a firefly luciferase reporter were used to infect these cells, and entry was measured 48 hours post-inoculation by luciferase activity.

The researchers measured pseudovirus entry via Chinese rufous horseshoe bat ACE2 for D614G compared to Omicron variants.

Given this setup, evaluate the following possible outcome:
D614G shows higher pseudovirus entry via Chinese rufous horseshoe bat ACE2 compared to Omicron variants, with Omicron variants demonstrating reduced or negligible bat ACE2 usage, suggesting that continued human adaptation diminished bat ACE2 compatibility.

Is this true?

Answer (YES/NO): YES